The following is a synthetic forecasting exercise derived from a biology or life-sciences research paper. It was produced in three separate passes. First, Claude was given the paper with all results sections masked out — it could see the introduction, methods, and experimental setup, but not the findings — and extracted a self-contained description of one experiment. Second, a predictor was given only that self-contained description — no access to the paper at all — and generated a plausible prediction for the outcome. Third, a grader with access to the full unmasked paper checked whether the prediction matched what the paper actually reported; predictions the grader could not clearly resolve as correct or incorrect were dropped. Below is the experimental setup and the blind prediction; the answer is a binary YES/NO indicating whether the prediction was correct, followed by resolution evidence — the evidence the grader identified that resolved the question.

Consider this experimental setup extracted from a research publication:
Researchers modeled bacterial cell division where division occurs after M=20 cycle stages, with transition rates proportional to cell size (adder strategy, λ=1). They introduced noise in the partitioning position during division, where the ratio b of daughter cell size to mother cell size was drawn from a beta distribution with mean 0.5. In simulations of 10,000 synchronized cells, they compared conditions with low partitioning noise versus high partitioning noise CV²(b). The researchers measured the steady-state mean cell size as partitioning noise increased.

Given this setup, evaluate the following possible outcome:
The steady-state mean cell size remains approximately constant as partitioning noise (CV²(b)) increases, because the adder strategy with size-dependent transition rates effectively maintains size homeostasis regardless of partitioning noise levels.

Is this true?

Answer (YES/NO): NO